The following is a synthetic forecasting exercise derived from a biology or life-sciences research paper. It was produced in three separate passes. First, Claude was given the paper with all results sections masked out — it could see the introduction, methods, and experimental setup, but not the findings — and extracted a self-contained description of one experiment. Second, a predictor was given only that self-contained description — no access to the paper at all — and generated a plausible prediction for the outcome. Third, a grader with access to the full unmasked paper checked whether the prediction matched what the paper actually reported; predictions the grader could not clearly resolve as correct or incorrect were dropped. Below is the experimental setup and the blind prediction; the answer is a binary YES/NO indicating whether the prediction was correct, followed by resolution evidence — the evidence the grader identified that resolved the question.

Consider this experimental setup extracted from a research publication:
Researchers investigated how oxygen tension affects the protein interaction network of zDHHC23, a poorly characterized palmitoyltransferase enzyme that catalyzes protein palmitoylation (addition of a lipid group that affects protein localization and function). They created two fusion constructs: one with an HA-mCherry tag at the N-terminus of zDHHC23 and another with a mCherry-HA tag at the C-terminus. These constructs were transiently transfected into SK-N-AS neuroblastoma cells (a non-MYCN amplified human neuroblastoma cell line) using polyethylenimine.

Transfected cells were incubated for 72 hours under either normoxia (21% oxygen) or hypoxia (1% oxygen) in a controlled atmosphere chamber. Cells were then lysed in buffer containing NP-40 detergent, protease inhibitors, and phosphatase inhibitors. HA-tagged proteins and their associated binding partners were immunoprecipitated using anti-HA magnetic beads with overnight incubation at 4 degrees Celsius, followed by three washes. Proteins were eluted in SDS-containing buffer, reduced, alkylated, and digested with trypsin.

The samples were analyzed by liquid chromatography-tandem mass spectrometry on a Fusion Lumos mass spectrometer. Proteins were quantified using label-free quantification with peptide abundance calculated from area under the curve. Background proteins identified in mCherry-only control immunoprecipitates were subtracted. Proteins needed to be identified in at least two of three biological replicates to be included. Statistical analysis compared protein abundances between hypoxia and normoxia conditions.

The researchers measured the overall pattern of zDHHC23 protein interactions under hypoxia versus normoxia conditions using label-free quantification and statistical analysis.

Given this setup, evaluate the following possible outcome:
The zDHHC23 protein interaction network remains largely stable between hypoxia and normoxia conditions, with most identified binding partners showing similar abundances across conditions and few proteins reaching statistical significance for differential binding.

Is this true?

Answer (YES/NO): NO